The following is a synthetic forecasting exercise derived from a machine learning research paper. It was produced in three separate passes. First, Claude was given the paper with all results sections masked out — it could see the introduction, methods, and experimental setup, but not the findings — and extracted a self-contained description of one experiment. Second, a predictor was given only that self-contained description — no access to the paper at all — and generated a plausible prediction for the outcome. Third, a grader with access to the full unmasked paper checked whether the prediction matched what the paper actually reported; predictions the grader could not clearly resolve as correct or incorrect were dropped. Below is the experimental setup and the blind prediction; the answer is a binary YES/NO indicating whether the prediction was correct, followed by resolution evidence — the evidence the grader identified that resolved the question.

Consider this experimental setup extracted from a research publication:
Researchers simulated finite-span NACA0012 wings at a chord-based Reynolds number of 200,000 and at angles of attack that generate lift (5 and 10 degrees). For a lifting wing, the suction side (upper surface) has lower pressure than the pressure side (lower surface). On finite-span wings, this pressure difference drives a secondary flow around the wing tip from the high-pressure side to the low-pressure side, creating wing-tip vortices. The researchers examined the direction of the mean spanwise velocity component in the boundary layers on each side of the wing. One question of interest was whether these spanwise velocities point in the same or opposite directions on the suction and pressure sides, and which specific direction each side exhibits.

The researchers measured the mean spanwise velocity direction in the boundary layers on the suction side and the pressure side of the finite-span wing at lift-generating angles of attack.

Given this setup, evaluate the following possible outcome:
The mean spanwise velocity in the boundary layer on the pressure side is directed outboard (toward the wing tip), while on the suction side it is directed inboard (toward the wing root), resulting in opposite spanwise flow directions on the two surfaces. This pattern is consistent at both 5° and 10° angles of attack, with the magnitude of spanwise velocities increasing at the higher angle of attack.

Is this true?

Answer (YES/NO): YES